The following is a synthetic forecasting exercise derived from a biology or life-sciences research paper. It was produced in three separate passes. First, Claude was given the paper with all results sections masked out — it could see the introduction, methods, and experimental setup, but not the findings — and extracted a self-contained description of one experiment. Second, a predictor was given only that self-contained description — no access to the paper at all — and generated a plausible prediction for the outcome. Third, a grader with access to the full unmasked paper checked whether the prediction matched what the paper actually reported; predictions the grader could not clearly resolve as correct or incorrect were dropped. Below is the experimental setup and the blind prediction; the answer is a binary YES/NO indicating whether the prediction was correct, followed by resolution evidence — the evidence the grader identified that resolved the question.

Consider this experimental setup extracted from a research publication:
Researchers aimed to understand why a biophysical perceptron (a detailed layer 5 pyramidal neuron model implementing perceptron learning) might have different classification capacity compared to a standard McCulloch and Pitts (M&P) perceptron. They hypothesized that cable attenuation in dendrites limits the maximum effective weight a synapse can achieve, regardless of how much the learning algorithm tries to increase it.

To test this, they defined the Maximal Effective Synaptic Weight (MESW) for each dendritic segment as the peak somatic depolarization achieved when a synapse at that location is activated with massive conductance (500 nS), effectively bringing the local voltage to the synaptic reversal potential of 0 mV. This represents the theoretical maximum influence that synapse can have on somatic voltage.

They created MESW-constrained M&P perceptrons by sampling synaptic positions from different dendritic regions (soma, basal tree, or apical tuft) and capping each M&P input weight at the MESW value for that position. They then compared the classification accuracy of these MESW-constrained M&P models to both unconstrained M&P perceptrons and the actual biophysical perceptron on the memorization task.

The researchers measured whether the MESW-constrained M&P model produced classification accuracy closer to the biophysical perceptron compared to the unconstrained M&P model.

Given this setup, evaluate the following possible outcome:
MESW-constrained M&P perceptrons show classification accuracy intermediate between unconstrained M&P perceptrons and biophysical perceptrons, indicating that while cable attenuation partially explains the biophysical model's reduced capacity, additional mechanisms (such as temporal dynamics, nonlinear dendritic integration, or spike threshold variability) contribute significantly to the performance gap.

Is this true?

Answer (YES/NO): NO